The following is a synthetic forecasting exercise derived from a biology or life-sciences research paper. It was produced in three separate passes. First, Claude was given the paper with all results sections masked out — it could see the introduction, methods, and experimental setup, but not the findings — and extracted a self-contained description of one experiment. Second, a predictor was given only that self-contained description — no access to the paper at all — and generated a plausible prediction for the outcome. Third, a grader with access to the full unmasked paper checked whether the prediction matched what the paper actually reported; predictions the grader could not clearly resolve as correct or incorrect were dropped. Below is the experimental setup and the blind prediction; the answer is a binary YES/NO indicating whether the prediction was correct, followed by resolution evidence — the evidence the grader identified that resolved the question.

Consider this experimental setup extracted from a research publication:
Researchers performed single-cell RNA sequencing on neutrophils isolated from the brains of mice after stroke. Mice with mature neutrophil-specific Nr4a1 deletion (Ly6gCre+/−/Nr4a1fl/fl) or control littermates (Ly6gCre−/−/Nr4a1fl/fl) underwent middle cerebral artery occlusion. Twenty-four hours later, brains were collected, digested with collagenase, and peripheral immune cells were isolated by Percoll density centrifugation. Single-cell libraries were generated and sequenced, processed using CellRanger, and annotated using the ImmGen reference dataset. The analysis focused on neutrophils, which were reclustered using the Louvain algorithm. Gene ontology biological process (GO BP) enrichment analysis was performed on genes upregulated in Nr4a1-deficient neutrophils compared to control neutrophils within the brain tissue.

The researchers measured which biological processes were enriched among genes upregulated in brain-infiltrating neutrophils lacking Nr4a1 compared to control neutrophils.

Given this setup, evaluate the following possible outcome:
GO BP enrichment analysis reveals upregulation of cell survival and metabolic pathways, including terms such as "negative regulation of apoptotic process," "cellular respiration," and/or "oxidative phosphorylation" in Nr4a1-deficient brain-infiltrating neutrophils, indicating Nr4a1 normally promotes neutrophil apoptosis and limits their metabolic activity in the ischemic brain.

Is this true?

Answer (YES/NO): NO